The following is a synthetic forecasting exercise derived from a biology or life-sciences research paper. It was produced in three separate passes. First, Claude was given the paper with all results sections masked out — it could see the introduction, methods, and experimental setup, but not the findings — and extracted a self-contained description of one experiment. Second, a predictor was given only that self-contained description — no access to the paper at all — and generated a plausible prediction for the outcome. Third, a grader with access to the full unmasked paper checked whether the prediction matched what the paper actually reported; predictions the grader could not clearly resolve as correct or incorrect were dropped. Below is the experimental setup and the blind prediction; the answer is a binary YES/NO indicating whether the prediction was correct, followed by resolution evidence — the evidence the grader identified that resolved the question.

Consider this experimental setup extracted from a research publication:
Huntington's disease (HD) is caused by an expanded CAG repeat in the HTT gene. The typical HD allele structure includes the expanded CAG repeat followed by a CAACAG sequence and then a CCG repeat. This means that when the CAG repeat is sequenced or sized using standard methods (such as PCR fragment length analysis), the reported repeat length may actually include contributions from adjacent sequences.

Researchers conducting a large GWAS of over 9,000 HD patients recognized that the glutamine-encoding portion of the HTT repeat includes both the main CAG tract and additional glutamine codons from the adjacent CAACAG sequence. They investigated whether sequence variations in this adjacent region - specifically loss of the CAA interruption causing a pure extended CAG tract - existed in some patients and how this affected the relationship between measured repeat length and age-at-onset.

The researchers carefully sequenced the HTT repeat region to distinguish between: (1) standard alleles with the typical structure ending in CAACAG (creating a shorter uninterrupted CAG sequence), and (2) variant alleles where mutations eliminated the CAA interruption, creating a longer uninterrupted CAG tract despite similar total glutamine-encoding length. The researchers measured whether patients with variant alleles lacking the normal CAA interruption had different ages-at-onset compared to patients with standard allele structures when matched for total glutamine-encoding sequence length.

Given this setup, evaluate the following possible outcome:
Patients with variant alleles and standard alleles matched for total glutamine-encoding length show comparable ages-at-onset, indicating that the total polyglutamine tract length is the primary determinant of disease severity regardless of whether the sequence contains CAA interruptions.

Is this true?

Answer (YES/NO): NO